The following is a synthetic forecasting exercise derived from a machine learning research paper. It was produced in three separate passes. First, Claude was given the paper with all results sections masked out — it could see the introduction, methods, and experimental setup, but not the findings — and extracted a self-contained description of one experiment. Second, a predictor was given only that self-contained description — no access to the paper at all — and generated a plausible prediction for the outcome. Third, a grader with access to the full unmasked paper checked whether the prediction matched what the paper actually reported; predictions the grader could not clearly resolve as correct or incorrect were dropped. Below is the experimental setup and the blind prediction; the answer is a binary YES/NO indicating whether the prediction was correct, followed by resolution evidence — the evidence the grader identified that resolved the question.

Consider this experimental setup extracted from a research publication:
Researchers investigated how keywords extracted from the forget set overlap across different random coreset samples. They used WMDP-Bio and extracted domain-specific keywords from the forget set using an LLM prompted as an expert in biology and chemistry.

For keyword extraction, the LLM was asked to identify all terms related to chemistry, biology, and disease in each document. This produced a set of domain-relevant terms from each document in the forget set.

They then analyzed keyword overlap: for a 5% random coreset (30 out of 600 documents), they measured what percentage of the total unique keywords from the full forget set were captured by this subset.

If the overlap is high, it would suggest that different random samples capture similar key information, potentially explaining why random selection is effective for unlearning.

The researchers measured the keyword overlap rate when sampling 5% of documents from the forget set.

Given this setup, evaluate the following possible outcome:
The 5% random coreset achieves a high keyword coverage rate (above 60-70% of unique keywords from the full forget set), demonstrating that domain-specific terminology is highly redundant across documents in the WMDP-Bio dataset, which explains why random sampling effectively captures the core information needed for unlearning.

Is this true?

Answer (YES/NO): NO